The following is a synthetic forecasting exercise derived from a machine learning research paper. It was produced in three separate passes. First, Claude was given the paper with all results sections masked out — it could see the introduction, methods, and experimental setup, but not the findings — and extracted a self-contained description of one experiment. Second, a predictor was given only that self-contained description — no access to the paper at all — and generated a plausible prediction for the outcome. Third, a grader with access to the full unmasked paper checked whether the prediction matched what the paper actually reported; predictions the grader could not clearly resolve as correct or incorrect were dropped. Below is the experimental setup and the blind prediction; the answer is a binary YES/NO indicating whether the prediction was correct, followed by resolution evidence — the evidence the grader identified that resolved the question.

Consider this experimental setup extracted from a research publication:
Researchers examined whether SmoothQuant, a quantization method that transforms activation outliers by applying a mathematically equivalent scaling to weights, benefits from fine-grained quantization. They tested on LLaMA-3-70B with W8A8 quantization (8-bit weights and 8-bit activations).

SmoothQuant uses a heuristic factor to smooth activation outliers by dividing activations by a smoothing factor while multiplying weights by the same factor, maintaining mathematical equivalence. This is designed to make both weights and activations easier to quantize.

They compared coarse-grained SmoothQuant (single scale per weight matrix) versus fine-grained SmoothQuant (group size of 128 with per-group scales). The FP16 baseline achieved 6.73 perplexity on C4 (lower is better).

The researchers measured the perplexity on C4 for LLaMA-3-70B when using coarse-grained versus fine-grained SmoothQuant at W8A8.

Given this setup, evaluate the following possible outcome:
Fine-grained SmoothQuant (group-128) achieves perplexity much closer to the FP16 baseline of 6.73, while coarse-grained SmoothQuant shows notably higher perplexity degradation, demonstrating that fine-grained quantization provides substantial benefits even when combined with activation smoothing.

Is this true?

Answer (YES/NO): NO